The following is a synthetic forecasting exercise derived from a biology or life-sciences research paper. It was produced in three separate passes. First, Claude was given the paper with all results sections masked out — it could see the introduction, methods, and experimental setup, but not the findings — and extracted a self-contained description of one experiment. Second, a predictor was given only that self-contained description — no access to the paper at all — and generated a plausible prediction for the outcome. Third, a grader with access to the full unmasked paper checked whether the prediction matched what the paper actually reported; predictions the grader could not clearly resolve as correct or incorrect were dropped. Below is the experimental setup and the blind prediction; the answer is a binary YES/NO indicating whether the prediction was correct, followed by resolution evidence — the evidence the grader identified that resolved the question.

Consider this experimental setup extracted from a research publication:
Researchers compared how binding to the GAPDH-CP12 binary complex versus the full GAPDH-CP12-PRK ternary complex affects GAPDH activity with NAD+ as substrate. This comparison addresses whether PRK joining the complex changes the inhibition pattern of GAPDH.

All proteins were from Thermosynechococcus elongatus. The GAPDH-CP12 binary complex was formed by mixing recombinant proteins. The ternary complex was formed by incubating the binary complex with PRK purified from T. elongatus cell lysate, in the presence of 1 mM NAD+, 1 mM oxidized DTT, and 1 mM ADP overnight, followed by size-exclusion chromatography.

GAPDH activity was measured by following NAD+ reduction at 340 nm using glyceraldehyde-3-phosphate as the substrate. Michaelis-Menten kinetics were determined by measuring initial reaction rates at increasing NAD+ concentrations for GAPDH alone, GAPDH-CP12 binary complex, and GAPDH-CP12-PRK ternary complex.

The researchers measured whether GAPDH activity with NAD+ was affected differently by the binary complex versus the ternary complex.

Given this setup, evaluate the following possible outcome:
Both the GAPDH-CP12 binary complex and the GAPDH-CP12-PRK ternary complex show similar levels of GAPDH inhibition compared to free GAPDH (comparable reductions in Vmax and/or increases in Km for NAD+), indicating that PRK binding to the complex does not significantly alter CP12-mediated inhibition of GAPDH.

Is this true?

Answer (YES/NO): YES